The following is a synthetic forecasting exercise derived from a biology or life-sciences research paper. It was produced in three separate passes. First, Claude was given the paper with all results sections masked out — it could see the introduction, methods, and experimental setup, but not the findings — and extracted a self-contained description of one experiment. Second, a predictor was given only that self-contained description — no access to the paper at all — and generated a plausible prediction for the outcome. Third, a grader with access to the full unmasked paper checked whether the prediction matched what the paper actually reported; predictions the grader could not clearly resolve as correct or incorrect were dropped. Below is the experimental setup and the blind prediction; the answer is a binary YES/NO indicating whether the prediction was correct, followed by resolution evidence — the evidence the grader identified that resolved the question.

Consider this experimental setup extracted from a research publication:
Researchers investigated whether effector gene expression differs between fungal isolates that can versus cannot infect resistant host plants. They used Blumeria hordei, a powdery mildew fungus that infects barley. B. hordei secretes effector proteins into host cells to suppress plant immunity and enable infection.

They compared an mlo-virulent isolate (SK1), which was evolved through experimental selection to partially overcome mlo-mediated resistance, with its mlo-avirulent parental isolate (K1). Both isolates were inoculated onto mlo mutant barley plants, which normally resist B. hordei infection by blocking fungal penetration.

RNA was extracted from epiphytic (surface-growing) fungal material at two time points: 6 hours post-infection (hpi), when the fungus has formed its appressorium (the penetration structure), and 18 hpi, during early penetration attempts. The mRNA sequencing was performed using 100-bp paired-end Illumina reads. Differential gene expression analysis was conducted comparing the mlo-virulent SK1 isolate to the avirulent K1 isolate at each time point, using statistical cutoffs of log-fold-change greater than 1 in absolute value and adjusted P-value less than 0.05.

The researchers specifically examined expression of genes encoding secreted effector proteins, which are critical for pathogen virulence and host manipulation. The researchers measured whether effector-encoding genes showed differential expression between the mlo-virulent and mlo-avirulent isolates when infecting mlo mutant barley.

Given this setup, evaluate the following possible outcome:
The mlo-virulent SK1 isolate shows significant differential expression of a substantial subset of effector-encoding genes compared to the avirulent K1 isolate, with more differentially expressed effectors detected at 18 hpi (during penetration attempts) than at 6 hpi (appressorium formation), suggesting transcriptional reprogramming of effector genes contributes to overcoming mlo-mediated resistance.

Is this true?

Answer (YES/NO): YES